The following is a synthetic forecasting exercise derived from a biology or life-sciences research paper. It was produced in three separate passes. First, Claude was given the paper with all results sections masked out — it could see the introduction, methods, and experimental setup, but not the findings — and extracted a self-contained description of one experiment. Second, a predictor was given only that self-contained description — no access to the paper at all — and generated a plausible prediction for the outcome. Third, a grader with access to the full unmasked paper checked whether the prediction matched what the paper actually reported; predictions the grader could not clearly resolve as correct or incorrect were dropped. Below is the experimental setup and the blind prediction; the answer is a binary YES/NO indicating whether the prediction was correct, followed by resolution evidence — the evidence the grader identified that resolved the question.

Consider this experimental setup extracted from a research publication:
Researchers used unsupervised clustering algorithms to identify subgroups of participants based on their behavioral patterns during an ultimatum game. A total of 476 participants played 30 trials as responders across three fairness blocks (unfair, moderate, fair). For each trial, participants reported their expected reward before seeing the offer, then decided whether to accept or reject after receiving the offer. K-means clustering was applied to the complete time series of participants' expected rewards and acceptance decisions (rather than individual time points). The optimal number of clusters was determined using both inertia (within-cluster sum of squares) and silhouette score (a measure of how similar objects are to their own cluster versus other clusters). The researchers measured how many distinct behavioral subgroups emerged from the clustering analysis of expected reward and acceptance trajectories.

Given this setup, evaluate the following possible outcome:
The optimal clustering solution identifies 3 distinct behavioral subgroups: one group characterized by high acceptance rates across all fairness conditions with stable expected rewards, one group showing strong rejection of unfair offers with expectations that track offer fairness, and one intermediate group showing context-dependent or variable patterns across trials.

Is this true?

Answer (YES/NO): NO